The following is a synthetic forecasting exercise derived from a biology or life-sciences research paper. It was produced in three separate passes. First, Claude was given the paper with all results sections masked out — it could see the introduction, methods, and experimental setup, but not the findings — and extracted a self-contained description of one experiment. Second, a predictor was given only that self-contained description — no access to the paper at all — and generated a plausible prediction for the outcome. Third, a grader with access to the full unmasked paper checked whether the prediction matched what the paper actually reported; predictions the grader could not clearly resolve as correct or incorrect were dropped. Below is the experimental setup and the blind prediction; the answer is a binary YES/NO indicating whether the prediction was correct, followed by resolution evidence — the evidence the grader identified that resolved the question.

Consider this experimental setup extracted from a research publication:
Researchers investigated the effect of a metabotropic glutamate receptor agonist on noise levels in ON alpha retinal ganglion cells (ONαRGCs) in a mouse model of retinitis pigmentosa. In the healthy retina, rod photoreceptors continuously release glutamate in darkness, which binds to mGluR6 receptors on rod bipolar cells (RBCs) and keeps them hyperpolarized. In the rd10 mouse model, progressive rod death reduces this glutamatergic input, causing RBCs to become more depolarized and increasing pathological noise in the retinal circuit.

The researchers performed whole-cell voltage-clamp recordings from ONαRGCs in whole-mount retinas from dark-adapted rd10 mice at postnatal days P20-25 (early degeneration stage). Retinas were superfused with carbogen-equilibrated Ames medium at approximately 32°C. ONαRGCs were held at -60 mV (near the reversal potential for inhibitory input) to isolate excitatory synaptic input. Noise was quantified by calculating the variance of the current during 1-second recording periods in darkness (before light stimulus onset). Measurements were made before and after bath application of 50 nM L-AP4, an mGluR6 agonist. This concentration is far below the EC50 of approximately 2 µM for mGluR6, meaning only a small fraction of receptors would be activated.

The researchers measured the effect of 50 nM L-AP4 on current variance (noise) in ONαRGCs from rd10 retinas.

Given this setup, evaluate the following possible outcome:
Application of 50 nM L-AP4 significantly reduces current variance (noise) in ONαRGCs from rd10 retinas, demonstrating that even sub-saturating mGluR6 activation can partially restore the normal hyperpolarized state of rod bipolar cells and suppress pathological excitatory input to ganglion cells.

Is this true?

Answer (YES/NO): YES